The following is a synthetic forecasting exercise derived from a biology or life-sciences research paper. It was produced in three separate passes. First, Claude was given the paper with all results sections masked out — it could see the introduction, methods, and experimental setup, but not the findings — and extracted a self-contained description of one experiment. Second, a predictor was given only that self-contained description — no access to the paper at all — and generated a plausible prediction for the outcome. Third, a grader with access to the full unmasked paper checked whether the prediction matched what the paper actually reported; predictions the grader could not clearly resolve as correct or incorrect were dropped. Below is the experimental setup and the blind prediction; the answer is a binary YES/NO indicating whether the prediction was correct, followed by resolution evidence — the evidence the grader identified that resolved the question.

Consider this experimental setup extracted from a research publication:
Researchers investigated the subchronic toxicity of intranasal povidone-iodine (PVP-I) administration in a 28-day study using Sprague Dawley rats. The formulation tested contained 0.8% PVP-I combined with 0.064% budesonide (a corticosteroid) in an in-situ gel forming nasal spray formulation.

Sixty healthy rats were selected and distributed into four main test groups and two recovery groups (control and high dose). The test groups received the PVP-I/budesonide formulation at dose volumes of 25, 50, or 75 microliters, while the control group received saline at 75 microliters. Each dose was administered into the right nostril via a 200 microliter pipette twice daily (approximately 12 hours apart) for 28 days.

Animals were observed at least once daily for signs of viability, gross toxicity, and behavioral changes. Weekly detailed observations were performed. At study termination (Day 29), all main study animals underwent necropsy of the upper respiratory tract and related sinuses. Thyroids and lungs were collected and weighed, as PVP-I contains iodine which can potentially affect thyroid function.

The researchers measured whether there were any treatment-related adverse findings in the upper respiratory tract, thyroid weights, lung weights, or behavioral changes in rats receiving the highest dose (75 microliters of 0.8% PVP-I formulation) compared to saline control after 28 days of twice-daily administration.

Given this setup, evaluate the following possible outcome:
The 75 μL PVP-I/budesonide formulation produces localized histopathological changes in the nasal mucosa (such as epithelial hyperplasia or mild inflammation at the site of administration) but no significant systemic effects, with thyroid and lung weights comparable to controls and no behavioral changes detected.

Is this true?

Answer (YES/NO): NO